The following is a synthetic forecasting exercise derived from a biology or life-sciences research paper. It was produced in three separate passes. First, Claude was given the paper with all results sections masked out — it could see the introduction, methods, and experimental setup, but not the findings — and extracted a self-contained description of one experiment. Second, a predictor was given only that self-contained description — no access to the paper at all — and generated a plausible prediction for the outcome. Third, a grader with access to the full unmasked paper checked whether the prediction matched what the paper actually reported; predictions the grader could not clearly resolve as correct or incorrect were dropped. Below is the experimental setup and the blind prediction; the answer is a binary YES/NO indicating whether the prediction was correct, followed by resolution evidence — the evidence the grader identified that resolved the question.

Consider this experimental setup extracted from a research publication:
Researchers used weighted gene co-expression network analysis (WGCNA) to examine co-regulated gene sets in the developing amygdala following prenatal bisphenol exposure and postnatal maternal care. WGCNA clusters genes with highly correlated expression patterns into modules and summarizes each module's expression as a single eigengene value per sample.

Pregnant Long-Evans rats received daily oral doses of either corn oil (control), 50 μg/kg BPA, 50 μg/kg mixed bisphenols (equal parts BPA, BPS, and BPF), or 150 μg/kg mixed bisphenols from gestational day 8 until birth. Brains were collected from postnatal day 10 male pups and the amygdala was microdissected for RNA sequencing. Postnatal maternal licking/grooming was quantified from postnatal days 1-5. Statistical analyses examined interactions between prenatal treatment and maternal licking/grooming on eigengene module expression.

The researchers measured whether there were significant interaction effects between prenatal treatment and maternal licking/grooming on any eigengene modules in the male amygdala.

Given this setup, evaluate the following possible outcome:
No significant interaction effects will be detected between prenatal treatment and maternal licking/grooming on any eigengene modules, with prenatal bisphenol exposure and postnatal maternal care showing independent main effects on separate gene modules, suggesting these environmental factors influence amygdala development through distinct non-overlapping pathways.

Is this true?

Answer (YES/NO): NO